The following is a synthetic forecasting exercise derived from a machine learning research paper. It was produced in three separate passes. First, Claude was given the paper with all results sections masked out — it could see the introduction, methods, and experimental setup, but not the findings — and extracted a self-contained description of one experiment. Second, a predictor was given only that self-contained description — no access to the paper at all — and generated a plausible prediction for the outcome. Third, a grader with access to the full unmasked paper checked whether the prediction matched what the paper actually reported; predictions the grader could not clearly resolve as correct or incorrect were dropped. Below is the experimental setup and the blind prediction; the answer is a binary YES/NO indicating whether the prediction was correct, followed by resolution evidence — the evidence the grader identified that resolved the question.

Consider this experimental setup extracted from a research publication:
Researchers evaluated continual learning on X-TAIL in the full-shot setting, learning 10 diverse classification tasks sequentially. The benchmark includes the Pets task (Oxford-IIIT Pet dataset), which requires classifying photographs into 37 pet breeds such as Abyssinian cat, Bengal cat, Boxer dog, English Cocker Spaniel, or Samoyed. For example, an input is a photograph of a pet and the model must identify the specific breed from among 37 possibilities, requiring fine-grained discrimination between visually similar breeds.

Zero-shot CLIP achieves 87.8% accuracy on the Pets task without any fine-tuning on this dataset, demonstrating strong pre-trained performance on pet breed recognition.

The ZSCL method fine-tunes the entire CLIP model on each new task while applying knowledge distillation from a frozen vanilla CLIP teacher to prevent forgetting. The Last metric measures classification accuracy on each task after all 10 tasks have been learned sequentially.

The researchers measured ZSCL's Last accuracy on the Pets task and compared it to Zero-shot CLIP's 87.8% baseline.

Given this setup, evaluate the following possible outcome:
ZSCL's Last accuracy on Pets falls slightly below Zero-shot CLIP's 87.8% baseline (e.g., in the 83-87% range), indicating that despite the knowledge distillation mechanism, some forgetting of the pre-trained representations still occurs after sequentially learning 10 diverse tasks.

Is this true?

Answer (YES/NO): NO